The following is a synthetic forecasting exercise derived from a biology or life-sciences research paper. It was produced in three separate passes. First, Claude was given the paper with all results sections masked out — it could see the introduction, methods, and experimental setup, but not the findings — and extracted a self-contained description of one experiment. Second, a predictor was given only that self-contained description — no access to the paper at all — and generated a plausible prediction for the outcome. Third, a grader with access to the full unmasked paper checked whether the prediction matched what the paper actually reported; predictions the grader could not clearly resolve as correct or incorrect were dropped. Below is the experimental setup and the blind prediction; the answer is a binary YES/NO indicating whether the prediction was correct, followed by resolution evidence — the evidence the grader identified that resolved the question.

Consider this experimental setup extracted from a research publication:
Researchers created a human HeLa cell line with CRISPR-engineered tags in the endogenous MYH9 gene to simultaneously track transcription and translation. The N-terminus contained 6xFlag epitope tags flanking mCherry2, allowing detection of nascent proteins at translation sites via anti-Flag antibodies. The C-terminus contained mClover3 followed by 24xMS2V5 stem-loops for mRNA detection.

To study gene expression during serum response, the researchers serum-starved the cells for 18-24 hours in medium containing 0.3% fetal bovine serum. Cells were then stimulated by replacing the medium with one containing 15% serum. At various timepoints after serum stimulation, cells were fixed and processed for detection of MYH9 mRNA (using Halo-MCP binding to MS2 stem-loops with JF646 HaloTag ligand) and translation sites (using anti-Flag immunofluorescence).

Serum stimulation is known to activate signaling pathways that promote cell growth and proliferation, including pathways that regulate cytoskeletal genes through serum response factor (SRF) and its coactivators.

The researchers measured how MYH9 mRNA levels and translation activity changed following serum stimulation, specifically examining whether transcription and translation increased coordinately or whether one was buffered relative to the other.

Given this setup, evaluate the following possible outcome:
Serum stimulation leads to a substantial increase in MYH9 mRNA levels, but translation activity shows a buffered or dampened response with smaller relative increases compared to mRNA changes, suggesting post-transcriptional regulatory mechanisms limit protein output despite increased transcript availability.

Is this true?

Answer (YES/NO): NO